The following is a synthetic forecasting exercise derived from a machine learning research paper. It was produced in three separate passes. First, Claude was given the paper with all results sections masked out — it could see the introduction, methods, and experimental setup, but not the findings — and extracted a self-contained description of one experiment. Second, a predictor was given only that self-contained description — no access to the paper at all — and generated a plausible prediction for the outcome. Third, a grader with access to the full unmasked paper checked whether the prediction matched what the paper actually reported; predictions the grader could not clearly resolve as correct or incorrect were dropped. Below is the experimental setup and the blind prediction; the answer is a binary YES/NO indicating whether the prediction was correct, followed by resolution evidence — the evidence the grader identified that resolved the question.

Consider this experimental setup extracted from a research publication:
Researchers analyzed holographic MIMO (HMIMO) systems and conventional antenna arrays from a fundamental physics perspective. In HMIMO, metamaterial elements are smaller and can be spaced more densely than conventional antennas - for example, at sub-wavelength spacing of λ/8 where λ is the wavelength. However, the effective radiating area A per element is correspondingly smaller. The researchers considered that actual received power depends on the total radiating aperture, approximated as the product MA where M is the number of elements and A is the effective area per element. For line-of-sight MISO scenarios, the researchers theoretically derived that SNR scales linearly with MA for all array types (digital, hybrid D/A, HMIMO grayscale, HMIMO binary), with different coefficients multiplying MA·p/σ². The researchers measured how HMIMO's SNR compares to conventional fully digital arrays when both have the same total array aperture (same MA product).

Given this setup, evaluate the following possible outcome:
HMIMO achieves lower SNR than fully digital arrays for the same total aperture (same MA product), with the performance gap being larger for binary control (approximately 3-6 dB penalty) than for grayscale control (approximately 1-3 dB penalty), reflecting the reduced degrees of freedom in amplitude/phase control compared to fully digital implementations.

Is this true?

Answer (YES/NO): NO